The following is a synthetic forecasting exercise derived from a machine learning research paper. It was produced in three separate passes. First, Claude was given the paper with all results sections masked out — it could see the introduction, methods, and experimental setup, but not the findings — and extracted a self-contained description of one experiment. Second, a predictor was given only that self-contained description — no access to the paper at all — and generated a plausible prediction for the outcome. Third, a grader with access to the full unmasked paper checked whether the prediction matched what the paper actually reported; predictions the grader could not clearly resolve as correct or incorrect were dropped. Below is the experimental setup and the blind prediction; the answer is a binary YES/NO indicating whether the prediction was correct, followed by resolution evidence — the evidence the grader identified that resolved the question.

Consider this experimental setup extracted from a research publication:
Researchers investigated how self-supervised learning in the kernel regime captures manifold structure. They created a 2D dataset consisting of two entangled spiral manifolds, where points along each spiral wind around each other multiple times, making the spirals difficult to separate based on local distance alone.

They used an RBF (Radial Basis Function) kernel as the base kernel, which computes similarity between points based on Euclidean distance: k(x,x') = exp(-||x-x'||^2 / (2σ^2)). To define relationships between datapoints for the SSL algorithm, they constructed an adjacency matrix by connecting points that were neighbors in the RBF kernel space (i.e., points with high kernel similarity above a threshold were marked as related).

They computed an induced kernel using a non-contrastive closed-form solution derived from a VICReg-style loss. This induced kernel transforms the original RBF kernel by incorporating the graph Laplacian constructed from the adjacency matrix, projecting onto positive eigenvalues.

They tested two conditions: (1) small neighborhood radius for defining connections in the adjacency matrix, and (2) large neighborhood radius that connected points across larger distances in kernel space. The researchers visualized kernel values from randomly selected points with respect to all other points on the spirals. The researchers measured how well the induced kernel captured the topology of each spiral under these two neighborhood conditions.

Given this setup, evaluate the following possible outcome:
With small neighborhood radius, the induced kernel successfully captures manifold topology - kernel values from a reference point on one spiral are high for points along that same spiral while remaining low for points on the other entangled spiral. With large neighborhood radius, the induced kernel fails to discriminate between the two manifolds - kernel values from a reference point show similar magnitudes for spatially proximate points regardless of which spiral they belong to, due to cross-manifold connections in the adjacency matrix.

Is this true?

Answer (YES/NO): YES